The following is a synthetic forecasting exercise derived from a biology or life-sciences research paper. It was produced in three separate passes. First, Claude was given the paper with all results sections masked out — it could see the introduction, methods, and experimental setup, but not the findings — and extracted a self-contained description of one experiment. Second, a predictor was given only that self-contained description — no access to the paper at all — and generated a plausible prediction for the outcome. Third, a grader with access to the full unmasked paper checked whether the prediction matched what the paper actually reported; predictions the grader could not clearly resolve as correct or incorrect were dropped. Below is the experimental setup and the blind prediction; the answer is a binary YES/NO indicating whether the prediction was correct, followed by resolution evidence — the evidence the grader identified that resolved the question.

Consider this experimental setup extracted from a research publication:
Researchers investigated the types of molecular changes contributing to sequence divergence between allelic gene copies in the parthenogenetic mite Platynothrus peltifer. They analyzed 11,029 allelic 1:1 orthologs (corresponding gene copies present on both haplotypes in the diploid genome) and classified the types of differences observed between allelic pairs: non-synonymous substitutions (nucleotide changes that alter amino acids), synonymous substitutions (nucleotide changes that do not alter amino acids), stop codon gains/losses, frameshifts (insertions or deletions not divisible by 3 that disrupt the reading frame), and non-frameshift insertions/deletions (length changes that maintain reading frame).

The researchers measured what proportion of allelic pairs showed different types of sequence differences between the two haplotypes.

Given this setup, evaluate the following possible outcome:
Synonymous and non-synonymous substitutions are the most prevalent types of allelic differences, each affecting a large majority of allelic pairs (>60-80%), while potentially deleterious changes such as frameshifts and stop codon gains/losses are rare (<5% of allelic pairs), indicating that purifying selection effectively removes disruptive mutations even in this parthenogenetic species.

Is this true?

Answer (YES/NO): NO